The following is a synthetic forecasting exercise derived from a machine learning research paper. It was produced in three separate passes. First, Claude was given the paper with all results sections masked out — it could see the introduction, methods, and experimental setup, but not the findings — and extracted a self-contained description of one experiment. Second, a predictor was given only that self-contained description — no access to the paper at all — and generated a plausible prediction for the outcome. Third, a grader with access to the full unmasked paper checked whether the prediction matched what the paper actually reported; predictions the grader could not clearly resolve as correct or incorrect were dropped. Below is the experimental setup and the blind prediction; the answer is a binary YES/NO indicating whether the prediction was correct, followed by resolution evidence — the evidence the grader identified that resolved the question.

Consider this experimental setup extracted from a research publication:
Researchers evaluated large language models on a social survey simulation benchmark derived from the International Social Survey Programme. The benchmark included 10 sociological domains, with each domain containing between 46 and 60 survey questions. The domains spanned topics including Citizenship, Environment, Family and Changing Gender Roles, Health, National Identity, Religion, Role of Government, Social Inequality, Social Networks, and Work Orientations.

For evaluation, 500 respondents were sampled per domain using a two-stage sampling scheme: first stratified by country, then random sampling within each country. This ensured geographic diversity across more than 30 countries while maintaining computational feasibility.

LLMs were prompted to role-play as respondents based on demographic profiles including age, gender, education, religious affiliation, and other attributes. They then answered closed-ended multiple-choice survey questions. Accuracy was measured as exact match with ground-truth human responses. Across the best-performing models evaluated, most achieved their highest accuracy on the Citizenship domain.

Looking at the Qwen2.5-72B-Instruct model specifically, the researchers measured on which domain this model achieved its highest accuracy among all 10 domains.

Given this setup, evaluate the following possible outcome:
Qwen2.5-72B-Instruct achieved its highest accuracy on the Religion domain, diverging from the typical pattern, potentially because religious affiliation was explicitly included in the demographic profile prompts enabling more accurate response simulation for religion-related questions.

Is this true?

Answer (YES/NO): NO